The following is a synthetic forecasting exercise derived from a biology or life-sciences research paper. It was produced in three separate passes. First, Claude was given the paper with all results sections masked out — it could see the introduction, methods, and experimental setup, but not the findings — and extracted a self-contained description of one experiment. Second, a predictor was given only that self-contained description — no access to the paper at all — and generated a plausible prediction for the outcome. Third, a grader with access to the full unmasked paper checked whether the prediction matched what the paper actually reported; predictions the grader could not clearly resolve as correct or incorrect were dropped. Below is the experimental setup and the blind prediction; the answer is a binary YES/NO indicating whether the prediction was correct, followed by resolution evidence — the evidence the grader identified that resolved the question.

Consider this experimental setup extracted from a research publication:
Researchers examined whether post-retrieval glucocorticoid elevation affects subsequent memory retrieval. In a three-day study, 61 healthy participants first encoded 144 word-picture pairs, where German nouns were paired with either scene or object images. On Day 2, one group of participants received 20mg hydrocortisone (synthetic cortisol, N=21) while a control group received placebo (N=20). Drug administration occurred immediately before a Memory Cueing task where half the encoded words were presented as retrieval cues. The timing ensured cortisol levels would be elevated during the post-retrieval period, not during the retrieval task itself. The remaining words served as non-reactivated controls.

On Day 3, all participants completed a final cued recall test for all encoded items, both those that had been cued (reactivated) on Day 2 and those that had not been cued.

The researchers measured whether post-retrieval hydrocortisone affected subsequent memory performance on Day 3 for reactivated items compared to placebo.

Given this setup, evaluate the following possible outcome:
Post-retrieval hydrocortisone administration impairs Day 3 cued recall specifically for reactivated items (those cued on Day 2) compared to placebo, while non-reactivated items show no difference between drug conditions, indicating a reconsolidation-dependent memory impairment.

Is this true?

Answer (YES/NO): NO